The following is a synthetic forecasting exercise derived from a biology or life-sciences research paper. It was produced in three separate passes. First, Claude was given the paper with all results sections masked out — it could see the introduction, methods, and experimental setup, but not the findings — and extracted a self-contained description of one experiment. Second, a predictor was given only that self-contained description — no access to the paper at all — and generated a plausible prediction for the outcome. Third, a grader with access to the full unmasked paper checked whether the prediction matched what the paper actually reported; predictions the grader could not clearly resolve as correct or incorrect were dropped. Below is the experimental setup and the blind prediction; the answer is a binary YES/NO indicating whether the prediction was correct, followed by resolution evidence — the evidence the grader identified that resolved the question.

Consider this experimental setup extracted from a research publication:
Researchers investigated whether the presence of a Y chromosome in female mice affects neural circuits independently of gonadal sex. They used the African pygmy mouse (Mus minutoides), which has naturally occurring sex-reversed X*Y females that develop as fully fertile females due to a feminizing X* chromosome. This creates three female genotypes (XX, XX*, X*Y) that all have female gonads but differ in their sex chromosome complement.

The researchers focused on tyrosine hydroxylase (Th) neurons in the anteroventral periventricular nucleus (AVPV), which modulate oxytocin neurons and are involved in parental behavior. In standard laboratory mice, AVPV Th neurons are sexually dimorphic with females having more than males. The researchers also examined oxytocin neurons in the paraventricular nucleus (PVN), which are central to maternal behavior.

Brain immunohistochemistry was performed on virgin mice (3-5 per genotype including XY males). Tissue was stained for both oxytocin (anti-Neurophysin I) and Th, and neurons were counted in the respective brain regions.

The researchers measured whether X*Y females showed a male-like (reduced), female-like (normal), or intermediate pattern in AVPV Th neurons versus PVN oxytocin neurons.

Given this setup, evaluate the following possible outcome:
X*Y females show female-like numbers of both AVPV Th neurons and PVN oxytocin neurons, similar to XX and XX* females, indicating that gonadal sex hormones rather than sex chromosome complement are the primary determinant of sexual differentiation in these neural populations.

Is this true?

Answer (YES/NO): NO